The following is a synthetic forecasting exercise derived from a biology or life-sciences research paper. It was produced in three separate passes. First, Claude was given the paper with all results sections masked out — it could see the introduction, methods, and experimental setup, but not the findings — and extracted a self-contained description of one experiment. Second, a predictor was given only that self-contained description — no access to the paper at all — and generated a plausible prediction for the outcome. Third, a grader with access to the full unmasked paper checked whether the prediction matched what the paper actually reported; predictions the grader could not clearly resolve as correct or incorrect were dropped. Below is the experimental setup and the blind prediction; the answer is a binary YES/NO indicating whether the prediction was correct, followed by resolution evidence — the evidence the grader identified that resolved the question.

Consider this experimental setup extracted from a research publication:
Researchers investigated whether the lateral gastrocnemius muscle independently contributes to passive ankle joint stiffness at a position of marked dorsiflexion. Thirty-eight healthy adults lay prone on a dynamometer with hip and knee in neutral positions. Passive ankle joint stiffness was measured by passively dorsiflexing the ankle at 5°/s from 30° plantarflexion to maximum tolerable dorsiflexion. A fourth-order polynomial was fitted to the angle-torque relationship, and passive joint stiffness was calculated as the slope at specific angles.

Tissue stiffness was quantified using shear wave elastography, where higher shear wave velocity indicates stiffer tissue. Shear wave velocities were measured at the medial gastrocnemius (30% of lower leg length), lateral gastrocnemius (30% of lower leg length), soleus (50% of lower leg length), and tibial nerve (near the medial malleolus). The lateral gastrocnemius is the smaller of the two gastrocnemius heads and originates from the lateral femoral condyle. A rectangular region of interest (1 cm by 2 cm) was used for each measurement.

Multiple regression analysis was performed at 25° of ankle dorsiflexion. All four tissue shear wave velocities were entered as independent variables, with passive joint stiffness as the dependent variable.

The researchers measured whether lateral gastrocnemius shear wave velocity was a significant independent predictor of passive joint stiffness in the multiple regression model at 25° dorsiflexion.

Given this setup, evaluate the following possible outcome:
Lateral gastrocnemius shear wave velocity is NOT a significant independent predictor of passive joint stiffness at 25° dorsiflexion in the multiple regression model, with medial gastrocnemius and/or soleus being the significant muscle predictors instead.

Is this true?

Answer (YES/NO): NO